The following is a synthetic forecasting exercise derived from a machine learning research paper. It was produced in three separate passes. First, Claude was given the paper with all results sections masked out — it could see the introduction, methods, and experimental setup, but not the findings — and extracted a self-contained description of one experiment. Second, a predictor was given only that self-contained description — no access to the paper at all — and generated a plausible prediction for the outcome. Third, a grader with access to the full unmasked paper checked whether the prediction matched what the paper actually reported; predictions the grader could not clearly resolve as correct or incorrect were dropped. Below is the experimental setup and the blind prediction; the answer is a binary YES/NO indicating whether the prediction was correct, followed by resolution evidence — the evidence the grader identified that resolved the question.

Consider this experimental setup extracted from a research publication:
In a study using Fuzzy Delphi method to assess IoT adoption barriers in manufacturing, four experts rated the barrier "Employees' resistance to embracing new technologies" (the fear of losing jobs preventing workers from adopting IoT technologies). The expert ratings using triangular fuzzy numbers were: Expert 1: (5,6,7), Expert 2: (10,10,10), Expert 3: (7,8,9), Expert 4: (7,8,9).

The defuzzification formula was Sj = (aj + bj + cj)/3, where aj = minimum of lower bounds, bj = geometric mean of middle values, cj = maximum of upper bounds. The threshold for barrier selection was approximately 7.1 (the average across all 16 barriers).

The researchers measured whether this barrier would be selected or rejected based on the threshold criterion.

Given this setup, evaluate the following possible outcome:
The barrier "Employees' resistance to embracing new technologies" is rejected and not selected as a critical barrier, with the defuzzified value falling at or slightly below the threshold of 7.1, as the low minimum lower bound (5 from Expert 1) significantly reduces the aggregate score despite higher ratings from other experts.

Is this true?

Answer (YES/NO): NO